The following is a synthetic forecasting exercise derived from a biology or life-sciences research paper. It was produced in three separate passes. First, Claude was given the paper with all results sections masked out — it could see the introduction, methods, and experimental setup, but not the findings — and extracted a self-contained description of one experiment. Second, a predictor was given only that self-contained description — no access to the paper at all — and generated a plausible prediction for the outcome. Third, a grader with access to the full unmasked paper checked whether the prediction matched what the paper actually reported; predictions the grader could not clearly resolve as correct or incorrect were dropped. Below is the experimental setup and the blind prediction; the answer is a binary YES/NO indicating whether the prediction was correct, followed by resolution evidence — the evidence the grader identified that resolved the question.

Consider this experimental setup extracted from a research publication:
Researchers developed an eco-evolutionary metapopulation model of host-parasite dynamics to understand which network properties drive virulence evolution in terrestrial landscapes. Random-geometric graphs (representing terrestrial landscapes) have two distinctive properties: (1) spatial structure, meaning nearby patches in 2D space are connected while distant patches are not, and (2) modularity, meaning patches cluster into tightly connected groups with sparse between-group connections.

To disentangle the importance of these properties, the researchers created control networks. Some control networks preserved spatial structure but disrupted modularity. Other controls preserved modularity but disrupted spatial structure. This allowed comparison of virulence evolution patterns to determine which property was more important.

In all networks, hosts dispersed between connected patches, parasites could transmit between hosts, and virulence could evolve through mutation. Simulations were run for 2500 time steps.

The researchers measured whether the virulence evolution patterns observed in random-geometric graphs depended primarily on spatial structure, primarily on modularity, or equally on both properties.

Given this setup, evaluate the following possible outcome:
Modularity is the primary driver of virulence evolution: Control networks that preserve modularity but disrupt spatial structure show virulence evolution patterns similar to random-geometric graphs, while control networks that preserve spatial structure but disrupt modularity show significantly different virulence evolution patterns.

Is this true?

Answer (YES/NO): NO